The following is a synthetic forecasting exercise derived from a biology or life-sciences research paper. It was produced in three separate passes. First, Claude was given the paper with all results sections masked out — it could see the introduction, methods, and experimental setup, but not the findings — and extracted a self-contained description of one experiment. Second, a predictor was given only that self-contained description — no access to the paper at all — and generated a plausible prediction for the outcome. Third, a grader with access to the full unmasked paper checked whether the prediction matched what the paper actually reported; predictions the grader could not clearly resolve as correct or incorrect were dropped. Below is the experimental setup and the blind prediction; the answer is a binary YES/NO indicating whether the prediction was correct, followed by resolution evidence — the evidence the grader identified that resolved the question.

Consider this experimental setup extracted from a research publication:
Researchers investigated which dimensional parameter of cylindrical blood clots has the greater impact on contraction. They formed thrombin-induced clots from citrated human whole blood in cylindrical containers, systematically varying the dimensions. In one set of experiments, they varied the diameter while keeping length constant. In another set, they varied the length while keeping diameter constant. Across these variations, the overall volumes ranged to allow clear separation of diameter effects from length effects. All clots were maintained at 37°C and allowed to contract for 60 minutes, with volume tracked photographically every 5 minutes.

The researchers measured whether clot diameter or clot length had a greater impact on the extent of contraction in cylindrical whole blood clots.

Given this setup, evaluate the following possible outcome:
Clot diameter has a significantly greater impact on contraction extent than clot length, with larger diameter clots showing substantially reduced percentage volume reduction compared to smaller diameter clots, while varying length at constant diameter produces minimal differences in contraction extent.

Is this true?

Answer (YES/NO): YES